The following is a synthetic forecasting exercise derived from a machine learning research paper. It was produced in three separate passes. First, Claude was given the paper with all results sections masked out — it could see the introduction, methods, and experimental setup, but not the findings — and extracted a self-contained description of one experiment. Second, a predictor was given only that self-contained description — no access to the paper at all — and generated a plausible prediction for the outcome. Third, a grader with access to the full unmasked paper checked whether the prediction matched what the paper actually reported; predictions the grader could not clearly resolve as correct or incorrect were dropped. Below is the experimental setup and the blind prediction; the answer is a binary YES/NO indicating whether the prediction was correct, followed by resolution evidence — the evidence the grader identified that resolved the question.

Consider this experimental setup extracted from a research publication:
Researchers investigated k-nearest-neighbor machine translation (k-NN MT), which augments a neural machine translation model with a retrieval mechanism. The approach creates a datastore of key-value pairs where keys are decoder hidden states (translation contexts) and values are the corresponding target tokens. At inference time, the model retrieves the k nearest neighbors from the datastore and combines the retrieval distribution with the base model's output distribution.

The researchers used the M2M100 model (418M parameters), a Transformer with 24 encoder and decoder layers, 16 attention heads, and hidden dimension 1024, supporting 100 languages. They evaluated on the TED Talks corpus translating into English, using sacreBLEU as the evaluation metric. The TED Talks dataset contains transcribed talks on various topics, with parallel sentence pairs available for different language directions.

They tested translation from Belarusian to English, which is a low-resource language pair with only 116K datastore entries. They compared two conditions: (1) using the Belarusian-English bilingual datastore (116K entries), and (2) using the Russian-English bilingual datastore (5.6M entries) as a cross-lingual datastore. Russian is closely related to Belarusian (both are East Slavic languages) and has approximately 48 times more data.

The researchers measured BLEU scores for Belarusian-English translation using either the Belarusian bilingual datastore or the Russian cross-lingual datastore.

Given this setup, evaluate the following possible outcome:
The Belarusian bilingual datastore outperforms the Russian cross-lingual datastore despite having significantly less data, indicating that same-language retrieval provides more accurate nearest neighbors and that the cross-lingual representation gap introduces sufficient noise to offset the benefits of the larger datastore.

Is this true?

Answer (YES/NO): NO